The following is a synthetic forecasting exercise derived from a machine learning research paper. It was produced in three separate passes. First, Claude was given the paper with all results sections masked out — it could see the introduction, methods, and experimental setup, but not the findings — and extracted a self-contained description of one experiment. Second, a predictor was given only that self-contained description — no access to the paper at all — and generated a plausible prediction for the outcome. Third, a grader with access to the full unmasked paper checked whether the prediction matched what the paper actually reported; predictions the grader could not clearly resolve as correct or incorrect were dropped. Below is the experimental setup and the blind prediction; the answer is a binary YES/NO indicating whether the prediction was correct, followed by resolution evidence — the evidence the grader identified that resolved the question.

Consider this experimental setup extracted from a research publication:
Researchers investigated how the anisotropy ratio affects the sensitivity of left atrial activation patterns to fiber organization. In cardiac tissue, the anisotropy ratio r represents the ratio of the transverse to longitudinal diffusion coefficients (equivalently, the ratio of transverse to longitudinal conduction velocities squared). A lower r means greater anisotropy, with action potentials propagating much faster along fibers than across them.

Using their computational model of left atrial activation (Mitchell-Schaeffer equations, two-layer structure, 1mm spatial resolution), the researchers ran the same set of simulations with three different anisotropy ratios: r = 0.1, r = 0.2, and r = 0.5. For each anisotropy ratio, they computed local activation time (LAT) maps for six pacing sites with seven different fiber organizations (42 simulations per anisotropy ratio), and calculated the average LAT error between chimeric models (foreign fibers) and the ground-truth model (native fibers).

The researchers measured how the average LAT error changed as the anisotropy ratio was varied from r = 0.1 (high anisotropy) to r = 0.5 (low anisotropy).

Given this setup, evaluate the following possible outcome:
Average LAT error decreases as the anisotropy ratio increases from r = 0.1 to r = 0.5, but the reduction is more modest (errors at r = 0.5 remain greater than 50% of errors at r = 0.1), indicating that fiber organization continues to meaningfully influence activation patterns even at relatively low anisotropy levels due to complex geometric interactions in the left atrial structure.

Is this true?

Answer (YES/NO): NO